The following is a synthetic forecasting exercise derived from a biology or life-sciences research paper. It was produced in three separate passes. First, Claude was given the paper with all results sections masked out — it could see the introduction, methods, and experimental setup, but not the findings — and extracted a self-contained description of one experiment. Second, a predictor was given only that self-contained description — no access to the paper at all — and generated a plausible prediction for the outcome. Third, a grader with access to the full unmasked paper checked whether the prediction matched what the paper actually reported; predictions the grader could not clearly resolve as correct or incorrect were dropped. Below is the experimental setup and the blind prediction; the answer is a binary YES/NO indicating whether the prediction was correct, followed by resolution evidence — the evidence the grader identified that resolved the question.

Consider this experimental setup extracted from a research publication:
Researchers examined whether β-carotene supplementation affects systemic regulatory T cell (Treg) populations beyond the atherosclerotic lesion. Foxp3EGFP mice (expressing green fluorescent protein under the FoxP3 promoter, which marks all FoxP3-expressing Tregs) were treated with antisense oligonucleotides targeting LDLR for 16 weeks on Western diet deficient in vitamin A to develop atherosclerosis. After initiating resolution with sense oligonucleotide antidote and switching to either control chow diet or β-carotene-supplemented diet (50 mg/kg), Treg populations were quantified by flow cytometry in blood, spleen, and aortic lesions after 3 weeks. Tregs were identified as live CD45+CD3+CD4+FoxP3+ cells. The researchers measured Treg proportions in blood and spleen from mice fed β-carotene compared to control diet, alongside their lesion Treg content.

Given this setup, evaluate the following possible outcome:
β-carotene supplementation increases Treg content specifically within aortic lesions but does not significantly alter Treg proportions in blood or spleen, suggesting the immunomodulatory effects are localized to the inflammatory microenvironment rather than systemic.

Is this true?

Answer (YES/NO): YES